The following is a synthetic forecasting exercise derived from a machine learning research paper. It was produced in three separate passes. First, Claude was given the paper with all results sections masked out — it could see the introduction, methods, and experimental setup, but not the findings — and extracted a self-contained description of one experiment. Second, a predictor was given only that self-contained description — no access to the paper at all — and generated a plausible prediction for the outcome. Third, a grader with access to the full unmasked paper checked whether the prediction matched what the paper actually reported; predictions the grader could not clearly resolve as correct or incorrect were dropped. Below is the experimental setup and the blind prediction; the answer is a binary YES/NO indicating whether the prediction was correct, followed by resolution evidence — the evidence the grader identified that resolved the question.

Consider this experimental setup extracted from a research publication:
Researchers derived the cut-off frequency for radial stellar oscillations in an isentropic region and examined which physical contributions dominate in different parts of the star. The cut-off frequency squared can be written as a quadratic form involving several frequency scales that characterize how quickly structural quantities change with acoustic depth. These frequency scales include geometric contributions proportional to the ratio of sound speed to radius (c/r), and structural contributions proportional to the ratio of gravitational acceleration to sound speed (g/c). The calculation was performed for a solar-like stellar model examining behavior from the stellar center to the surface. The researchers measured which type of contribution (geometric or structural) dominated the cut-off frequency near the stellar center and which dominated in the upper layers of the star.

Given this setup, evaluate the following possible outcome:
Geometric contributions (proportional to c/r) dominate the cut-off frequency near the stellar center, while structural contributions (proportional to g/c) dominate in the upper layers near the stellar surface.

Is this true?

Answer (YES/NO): YES